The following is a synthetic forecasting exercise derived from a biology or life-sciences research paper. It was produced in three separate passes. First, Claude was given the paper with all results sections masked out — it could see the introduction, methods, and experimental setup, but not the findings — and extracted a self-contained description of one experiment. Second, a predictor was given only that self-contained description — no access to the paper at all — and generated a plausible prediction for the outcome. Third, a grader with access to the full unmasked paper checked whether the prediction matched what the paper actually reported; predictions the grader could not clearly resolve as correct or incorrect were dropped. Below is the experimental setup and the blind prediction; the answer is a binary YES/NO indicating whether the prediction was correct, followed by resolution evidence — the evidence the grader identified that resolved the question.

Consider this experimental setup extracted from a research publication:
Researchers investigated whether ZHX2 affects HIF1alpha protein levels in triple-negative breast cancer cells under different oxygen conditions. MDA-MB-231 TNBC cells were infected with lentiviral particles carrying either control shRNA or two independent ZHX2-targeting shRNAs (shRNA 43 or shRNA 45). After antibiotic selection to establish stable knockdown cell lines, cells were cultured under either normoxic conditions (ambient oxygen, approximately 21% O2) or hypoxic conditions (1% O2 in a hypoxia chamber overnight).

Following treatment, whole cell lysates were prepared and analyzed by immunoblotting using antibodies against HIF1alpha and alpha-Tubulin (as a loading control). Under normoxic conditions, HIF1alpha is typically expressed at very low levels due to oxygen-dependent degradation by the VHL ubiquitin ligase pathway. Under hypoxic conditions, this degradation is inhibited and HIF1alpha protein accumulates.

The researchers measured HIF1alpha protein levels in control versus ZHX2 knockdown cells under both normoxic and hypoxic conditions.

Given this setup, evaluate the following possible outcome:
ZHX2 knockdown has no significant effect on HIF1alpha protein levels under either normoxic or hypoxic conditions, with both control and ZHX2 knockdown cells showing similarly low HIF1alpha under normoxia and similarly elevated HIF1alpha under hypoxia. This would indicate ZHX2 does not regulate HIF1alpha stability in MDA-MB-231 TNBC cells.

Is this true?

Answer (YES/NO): NO